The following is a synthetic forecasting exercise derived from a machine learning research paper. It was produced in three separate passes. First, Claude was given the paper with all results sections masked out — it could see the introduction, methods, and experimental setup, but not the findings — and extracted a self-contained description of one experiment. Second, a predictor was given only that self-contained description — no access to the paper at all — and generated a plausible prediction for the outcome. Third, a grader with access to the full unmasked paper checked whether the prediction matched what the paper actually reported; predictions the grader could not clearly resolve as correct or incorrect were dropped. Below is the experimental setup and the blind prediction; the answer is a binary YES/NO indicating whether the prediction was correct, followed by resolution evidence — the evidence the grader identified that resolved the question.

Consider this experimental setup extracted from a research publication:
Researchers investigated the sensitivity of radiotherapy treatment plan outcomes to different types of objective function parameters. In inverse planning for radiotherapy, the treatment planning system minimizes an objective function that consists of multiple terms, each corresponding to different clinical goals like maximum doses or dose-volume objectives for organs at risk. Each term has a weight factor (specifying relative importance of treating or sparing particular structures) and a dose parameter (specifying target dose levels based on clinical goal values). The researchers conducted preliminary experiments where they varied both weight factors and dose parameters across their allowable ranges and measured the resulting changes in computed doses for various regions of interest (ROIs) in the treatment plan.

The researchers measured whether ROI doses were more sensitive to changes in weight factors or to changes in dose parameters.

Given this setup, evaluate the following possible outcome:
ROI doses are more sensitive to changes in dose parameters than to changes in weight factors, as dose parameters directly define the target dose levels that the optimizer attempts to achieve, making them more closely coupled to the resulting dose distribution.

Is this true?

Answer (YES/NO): YES